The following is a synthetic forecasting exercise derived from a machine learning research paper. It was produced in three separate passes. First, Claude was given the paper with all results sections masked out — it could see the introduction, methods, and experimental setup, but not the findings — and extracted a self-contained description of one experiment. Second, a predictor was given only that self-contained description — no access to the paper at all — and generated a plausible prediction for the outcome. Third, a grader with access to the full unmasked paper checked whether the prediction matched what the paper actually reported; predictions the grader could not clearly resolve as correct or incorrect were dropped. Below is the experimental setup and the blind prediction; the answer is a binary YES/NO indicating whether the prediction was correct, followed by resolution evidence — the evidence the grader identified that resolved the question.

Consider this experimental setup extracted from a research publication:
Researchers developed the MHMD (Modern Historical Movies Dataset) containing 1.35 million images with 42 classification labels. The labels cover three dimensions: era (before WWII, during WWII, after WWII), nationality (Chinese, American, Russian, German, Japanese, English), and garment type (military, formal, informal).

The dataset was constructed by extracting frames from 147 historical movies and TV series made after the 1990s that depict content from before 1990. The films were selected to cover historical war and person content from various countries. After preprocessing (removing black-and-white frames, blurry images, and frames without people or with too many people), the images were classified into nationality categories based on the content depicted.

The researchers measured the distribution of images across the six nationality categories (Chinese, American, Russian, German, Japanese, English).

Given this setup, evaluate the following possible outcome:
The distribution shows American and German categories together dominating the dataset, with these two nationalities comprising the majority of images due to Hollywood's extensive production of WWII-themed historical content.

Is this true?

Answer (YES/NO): NO